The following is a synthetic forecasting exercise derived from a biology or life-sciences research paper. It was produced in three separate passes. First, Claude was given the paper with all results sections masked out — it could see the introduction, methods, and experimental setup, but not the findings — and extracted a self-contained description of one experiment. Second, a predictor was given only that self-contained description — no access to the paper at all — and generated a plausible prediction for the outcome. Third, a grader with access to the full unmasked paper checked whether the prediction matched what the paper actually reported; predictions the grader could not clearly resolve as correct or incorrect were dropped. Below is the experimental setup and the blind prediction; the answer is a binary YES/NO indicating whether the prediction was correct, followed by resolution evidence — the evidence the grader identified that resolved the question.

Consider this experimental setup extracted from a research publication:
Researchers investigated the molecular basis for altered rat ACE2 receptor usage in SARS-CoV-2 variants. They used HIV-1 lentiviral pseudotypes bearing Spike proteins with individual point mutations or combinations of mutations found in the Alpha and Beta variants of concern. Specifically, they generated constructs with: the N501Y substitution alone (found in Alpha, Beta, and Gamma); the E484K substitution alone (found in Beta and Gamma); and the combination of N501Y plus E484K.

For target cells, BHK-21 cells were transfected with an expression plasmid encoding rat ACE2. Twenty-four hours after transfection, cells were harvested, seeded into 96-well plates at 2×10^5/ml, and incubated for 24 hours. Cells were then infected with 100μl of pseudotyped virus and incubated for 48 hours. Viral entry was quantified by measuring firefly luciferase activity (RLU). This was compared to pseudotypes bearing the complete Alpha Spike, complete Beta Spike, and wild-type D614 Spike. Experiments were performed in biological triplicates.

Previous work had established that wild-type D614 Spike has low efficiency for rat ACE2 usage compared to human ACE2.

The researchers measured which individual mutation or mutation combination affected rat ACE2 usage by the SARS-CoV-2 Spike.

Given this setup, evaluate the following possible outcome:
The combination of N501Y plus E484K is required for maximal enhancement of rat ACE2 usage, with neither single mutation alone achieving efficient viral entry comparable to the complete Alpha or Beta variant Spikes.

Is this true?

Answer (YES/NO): NO